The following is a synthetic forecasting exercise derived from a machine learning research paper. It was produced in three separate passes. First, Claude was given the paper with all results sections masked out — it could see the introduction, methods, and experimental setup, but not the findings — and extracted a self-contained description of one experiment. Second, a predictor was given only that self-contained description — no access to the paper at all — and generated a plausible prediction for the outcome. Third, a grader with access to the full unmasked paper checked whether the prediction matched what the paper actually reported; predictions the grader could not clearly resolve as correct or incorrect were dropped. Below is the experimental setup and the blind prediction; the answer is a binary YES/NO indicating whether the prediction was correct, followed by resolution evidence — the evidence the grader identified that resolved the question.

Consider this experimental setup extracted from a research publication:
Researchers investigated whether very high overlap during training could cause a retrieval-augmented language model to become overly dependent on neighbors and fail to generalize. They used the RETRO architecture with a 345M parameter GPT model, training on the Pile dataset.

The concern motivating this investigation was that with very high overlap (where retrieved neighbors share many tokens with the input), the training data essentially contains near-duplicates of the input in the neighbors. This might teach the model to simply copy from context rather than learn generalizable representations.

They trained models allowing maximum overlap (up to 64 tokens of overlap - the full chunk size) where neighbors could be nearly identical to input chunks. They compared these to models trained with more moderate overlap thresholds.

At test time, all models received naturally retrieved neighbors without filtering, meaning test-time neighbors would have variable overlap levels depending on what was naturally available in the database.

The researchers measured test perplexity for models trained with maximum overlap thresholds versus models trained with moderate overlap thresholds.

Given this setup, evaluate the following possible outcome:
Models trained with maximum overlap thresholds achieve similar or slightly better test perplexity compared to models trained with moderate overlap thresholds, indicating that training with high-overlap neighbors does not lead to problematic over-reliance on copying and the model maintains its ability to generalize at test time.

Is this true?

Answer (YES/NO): YES